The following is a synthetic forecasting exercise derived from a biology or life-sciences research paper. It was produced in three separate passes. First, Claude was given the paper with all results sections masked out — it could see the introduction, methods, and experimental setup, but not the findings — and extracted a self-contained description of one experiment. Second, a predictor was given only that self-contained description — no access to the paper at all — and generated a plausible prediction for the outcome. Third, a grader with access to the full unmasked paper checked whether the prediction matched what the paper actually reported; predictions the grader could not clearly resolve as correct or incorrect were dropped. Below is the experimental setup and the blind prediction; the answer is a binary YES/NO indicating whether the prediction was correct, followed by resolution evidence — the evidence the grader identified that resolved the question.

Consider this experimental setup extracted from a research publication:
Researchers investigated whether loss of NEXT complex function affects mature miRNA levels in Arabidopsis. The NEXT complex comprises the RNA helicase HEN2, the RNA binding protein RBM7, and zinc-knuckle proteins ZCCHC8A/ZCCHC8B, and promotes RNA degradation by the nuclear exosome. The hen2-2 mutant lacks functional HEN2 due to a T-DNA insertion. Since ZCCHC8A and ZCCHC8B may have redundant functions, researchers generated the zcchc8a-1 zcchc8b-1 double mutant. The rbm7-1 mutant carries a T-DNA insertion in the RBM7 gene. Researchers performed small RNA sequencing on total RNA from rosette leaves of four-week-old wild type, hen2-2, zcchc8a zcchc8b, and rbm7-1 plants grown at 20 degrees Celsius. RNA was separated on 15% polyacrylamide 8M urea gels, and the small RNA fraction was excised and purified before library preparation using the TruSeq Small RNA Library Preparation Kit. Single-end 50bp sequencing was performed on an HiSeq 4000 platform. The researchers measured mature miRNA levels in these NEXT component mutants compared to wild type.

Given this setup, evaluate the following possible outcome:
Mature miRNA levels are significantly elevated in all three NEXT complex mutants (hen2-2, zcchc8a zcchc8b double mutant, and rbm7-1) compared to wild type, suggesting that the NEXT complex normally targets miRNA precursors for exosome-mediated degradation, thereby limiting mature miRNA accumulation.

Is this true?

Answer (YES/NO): NO